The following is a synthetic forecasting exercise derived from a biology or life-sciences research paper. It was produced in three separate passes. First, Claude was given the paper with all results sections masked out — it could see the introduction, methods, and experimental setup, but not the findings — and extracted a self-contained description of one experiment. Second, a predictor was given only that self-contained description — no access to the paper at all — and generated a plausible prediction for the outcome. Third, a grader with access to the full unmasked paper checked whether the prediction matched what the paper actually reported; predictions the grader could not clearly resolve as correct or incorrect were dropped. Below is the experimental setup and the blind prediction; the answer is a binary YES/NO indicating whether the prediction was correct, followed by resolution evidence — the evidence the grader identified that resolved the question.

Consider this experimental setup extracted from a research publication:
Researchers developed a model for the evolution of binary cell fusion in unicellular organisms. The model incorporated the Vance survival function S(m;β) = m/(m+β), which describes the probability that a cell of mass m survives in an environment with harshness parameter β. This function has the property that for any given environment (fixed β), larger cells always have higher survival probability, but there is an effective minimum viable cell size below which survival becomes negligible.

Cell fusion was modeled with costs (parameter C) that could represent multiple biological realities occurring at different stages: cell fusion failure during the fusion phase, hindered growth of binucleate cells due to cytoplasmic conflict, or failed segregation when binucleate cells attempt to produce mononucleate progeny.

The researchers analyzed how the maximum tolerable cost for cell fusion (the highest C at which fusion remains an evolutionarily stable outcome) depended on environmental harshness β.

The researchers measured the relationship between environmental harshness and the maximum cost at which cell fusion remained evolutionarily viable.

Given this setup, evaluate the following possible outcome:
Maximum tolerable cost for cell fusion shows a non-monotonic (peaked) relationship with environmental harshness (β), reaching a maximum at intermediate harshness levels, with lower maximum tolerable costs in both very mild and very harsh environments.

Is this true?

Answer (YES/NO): NO